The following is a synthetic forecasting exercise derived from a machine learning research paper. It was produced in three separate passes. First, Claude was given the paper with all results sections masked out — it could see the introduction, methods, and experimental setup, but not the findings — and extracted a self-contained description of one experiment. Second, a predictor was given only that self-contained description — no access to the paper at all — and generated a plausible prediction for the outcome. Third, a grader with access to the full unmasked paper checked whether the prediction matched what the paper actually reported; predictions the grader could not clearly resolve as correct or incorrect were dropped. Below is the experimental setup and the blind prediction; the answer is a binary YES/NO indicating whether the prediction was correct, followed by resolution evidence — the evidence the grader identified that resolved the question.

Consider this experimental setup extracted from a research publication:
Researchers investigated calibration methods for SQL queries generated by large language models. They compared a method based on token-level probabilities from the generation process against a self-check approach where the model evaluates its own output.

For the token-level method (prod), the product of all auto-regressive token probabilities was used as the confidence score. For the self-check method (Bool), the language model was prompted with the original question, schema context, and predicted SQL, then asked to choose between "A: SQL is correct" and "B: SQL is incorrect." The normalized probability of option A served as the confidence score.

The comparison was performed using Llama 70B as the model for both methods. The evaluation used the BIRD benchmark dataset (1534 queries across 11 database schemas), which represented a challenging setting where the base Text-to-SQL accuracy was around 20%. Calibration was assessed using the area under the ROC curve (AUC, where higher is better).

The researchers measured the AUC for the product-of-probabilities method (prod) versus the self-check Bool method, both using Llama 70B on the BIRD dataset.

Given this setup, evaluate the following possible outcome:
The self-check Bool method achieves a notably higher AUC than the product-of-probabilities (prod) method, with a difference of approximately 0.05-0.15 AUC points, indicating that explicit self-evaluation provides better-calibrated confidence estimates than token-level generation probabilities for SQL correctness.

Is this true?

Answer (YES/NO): NO